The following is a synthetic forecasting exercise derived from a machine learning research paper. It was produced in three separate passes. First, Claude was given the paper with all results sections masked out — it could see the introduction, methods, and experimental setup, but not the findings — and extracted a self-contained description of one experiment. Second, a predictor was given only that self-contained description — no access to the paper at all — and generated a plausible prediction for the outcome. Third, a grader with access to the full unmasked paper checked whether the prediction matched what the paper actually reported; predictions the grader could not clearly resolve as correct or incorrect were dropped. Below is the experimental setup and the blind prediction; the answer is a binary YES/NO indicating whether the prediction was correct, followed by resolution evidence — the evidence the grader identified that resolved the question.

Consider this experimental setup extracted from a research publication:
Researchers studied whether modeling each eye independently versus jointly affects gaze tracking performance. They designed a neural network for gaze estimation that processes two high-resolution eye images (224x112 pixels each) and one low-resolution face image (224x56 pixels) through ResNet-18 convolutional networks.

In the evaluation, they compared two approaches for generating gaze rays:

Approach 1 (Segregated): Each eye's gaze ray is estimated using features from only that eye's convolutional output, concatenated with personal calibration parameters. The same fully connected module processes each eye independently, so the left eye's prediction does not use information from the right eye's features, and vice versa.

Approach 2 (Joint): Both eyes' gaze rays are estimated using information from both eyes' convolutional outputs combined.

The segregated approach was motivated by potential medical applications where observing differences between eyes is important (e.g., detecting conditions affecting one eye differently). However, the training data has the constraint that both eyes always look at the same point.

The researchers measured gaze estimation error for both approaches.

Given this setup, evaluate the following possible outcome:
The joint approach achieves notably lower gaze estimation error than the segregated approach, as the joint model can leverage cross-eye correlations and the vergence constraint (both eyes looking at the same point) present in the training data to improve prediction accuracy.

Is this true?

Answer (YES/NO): YES